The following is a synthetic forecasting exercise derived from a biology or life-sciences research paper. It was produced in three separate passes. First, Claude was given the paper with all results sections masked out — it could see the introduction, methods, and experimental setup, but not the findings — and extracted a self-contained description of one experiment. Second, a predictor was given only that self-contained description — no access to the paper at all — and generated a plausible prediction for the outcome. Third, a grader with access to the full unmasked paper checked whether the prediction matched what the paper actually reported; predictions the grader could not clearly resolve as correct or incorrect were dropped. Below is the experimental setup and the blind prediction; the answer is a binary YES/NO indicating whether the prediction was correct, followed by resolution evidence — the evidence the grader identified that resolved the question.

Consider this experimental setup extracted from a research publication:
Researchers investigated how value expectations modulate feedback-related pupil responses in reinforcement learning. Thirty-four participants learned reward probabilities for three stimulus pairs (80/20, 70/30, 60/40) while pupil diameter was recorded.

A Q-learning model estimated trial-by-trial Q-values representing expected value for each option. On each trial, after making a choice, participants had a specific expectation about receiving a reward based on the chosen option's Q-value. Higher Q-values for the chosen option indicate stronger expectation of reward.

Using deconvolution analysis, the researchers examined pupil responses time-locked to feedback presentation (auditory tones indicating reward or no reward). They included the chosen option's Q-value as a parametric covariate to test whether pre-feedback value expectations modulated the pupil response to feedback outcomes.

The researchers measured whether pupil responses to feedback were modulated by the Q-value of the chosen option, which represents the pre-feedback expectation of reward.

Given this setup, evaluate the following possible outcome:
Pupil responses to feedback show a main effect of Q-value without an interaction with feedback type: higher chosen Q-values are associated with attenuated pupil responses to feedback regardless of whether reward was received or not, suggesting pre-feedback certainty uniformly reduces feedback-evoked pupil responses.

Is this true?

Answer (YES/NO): NO